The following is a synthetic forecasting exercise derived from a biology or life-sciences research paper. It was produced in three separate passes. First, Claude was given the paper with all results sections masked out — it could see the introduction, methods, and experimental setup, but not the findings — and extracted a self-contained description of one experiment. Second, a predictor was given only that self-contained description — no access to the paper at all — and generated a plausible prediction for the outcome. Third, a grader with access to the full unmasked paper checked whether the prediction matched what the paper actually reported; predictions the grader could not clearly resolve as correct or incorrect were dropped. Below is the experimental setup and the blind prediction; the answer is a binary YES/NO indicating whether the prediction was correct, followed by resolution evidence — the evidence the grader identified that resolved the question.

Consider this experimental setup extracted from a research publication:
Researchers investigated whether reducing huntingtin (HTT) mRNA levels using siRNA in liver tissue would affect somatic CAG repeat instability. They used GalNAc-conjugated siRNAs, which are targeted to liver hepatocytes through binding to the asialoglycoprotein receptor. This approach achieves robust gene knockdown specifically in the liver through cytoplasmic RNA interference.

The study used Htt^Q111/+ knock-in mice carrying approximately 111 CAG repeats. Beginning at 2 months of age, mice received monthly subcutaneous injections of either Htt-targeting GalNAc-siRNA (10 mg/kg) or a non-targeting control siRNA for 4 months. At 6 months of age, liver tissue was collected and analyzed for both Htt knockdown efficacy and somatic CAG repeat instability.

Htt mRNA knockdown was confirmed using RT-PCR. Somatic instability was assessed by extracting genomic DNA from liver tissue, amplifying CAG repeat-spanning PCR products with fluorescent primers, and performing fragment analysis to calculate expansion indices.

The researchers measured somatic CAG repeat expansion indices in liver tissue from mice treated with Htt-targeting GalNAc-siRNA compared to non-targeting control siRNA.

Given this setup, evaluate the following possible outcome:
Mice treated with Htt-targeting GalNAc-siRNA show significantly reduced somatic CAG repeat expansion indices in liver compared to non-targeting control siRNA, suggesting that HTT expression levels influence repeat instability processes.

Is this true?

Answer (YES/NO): NO